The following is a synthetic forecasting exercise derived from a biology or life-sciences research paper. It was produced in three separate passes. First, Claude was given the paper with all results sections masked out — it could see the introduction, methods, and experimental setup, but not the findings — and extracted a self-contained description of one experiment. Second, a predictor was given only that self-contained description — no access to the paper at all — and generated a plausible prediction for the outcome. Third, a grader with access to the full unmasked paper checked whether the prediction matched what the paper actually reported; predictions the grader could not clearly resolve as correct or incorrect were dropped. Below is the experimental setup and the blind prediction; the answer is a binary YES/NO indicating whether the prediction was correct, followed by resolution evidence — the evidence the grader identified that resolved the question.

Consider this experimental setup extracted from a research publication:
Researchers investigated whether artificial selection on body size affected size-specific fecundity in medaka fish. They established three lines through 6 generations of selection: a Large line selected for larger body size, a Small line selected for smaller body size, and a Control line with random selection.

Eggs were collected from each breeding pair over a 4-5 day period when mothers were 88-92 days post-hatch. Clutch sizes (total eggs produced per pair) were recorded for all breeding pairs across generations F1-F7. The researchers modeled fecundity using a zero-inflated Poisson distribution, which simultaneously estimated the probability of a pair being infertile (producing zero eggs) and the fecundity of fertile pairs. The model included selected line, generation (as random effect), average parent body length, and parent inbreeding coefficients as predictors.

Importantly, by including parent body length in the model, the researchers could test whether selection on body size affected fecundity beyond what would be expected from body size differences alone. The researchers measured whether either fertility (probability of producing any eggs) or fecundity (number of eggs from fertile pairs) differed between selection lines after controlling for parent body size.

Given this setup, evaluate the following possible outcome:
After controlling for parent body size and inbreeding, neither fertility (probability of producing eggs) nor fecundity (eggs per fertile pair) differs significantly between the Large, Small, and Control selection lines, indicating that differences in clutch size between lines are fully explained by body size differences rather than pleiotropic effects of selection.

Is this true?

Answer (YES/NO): YES